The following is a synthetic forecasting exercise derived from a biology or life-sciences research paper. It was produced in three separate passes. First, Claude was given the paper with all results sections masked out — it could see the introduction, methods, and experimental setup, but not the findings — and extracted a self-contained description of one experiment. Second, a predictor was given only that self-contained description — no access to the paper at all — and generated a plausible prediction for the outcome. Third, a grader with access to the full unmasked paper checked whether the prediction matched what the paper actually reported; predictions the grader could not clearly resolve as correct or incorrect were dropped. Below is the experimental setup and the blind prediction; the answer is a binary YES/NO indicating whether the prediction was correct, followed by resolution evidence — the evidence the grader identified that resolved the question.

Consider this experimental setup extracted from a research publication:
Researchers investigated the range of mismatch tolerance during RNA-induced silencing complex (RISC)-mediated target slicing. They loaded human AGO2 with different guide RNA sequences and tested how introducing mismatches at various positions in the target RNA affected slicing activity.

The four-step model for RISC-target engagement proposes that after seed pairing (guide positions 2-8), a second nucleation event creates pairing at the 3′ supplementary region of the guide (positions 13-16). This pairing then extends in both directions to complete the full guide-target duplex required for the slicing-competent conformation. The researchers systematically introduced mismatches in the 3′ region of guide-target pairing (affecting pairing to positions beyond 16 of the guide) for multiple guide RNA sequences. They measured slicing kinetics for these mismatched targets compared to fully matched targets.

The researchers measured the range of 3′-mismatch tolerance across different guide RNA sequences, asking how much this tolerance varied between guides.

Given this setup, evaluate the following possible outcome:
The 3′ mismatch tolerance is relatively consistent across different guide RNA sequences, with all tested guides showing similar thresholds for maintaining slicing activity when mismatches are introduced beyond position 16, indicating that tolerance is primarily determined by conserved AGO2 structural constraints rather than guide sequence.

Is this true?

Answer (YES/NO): NO